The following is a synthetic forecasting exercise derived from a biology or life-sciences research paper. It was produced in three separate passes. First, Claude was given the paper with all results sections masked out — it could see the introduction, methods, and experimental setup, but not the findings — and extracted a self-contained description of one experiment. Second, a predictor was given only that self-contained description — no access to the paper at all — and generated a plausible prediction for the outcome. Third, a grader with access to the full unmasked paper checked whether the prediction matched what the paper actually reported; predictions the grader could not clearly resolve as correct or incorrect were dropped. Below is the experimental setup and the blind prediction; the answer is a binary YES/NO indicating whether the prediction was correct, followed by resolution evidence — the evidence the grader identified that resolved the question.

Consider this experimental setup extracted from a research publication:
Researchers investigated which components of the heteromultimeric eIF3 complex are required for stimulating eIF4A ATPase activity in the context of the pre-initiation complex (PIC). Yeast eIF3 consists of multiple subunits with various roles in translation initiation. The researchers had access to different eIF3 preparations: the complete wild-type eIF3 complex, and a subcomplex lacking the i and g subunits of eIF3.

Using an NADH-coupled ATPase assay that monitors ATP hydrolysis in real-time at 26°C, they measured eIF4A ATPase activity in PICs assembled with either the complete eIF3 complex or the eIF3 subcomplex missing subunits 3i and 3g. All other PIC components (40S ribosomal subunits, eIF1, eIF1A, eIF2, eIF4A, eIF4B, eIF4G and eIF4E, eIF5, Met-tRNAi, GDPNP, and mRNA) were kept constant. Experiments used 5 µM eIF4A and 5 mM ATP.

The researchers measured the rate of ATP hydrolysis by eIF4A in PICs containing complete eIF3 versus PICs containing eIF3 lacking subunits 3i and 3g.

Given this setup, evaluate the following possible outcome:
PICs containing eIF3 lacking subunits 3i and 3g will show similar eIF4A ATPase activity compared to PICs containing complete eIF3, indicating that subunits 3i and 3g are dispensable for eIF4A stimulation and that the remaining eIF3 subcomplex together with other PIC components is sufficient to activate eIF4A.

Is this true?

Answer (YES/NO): NO